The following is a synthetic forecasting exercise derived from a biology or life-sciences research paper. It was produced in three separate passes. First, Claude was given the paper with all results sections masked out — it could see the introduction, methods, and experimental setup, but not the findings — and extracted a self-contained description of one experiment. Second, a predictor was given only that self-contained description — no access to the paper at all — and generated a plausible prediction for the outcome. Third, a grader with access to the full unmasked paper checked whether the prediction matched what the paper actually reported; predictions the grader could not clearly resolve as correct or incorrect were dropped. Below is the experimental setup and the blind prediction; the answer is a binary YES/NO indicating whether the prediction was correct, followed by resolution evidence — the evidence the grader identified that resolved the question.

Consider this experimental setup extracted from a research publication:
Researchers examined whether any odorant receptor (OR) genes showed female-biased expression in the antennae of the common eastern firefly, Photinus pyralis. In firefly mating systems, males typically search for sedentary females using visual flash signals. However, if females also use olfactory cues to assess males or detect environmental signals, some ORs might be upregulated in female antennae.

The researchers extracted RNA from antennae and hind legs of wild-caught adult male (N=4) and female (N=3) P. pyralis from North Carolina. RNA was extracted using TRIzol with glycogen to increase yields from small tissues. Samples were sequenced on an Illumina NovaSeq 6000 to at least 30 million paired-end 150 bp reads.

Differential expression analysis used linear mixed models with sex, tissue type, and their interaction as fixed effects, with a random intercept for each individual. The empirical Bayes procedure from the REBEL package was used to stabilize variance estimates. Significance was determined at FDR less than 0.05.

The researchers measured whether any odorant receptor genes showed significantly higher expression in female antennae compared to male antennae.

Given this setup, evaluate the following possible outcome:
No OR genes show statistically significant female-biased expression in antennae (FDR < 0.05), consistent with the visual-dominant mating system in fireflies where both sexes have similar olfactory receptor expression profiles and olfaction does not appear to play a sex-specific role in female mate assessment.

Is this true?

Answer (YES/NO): NO